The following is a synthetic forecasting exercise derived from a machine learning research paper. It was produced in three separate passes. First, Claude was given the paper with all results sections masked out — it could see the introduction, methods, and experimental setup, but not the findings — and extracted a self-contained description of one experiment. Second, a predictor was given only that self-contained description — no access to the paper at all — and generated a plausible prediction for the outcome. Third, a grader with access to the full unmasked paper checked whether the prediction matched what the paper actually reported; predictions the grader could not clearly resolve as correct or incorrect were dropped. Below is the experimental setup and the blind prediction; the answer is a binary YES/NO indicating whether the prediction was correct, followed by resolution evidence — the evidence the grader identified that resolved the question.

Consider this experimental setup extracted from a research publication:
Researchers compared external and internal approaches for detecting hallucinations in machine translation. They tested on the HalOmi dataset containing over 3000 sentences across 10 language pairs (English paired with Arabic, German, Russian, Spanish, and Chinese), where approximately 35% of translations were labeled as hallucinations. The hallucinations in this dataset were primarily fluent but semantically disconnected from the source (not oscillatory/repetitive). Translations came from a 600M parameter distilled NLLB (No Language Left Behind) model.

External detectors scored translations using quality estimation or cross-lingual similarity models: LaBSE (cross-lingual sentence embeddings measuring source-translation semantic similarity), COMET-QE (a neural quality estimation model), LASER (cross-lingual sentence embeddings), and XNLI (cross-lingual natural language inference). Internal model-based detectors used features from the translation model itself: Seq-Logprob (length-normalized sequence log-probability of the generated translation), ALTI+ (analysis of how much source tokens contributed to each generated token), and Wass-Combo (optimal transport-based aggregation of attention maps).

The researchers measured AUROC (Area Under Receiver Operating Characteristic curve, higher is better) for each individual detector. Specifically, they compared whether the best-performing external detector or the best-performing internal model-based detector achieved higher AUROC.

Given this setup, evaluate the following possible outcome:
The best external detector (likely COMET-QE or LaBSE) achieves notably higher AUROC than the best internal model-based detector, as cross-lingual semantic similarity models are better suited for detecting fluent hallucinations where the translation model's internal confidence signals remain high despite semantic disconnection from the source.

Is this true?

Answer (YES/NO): NO